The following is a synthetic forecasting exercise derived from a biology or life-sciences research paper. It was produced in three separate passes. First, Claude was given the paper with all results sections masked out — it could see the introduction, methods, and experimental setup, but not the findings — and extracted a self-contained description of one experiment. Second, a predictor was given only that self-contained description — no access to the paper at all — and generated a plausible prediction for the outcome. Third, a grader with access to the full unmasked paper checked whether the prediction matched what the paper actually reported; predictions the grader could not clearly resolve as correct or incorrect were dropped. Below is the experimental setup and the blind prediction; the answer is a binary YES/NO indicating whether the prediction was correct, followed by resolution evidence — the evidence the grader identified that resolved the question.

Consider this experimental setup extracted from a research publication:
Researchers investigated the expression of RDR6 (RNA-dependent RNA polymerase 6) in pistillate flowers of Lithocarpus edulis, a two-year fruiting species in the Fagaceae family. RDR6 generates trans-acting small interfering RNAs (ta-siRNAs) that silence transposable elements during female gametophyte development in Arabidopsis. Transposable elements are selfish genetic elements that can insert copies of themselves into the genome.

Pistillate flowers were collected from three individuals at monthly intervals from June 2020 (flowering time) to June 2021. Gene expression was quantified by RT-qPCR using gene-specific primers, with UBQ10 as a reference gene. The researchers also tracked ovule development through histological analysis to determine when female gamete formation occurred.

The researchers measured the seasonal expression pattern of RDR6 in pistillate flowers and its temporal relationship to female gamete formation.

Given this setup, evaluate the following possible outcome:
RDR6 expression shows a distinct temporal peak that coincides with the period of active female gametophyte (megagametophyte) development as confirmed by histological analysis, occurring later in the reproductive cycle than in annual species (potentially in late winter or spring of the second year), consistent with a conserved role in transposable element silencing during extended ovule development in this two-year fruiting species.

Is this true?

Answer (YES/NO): YES